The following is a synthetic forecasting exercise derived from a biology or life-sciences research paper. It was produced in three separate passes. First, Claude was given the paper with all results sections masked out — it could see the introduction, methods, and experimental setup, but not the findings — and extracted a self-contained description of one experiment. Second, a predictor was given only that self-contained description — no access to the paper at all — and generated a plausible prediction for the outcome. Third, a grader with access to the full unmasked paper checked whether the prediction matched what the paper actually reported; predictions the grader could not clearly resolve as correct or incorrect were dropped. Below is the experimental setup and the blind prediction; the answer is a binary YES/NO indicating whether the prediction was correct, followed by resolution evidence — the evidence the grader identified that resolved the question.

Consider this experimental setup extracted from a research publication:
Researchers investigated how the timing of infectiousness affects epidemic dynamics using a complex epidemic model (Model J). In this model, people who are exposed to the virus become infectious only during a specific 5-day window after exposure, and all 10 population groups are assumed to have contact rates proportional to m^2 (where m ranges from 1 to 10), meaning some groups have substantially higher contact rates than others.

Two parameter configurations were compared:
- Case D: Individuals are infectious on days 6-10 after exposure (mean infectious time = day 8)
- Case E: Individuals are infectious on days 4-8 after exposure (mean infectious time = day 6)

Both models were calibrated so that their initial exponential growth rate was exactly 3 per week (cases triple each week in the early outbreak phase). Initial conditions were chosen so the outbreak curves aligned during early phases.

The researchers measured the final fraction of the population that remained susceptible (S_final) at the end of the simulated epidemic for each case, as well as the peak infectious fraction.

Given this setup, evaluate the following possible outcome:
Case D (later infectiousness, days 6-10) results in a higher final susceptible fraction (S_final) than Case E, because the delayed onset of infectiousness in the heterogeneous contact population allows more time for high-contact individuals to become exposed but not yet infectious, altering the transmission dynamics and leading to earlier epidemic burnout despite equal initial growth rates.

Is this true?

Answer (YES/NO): NO